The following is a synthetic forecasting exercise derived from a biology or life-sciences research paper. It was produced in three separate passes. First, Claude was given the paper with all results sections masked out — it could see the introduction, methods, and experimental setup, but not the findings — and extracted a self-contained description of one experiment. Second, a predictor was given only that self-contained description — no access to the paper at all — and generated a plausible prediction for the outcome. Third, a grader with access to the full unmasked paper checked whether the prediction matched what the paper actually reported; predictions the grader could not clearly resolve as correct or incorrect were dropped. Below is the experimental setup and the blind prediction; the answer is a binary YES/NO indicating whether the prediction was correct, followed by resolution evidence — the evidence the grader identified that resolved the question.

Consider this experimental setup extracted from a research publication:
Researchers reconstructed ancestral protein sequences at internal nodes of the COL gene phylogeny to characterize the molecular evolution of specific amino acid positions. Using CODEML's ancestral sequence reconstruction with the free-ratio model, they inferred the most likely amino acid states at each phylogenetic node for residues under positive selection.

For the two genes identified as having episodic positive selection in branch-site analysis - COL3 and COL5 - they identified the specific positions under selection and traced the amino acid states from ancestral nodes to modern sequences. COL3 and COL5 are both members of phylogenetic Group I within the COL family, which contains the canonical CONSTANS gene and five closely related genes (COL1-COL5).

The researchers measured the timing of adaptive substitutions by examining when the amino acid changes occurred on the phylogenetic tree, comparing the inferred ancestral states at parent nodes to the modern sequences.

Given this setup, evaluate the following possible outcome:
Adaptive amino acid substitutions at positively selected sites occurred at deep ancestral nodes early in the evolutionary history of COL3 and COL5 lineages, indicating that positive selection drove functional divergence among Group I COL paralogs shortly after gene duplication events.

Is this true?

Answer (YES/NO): NO